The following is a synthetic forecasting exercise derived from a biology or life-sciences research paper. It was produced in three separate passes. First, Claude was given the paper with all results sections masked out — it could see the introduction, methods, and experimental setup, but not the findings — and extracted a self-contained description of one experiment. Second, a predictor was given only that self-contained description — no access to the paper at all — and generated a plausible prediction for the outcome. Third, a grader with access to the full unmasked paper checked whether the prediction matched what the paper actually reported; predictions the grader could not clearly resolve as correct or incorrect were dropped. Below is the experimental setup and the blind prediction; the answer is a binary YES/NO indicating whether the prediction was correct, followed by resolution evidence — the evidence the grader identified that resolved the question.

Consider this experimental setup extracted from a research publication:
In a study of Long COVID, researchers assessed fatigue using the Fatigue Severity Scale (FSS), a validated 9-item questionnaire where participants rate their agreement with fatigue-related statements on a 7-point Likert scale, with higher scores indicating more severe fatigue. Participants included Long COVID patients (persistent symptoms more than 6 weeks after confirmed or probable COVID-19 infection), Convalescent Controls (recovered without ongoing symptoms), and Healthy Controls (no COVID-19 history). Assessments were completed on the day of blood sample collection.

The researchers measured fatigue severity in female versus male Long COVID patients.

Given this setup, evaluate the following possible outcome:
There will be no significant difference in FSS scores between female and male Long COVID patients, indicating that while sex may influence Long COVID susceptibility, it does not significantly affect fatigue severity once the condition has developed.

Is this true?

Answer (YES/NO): YES